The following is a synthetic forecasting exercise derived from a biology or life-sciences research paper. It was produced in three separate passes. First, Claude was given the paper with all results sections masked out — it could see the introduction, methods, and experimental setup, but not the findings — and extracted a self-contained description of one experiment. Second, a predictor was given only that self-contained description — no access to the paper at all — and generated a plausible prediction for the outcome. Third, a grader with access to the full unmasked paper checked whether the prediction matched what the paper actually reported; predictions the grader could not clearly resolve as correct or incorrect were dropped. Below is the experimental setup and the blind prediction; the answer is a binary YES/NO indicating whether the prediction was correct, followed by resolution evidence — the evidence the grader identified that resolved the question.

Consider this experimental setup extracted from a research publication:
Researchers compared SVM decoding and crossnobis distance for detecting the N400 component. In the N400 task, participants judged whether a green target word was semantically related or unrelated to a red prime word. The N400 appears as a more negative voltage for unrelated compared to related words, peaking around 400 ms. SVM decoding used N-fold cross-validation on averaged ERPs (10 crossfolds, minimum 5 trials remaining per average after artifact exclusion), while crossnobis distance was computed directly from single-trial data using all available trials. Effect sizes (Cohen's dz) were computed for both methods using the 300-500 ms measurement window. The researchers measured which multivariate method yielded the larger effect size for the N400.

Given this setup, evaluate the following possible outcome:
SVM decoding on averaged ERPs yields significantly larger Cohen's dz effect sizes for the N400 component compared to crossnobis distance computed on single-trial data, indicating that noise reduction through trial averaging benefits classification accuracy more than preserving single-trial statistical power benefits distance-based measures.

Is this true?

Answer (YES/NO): YES